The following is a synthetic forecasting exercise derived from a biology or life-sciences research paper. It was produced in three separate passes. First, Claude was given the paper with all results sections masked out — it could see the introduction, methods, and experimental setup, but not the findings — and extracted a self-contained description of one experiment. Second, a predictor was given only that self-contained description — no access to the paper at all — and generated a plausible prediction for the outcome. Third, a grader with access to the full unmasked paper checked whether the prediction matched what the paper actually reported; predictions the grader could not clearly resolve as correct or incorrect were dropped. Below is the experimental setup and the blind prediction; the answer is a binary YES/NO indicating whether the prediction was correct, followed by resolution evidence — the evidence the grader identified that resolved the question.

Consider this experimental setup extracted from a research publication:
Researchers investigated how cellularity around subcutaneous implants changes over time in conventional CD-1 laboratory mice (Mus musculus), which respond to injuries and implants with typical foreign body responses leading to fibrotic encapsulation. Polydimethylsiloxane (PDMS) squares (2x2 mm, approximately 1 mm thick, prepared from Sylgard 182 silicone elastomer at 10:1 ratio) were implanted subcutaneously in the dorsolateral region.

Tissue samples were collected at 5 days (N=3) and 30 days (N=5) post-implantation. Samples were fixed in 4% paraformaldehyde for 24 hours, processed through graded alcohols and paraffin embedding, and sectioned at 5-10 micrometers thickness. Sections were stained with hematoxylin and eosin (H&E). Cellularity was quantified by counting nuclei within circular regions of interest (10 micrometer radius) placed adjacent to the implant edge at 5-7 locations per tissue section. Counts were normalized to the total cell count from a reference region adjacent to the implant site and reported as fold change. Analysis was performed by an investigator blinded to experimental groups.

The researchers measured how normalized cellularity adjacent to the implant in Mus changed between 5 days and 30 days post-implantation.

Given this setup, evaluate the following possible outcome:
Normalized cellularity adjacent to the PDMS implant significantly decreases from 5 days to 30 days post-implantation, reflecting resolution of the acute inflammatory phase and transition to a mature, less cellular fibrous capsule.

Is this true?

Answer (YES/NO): NO